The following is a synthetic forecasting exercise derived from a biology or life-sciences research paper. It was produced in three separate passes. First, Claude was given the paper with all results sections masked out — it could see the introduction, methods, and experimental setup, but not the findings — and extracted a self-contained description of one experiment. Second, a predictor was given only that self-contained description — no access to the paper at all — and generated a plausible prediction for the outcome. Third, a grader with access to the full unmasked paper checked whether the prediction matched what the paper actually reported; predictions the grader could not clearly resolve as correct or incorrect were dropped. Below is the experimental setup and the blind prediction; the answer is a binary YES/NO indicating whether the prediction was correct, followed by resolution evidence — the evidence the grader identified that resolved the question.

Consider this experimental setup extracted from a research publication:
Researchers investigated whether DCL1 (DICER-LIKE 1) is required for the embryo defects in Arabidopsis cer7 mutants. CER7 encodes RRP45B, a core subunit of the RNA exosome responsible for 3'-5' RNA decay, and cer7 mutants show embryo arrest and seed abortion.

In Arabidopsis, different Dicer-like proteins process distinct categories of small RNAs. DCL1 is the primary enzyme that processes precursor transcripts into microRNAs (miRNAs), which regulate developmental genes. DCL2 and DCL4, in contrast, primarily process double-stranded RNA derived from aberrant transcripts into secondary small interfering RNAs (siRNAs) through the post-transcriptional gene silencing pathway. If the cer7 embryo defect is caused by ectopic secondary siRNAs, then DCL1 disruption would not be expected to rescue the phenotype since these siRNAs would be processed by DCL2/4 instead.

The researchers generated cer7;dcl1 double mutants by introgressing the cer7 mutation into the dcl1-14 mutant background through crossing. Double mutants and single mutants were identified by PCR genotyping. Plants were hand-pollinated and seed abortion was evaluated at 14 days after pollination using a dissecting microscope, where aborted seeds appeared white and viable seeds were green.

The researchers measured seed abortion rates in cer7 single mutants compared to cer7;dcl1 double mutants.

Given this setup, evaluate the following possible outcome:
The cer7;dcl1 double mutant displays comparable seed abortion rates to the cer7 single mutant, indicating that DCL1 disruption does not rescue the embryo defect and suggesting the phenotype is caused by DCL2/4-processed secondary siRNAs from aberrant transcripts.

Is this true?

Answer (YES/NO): YES